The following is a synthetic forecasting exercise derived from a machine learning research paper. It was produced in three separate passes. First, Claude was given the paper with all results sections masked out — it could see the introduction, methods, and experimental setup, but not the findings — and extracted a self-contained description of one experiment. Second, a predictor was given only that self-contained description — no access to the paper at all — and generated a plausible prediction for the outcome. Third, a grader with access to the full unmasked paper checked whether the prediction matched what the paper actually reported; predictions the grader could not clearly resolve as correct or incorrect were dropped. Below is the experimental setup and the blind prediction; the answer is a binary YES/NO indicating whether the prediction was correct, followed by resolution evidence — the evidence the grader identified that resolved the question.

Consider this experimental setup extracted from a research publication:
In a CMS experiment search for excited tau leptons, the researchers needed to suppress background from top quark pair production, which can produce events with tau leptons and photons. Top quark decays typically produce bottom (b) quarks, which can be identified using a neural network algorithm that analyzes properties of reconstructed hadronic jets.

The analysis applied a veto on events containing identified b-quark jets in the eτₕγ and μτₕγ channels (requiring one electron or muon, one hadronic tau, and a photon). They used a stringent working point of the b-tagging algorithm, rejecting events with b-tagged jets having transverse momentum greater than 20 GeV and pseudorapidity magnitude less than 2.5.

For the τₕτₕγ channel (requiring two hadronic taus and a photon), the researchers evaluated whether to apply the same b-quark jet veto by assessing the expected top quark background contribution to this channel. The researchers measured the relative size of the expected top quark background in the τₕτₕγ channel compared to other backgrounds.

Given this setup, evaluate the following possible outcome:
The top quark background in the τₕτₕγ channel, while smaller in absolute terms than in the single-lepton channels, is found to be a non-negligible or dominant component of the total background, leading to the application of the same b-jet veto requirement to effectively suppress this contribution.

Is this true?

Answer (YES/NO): NO